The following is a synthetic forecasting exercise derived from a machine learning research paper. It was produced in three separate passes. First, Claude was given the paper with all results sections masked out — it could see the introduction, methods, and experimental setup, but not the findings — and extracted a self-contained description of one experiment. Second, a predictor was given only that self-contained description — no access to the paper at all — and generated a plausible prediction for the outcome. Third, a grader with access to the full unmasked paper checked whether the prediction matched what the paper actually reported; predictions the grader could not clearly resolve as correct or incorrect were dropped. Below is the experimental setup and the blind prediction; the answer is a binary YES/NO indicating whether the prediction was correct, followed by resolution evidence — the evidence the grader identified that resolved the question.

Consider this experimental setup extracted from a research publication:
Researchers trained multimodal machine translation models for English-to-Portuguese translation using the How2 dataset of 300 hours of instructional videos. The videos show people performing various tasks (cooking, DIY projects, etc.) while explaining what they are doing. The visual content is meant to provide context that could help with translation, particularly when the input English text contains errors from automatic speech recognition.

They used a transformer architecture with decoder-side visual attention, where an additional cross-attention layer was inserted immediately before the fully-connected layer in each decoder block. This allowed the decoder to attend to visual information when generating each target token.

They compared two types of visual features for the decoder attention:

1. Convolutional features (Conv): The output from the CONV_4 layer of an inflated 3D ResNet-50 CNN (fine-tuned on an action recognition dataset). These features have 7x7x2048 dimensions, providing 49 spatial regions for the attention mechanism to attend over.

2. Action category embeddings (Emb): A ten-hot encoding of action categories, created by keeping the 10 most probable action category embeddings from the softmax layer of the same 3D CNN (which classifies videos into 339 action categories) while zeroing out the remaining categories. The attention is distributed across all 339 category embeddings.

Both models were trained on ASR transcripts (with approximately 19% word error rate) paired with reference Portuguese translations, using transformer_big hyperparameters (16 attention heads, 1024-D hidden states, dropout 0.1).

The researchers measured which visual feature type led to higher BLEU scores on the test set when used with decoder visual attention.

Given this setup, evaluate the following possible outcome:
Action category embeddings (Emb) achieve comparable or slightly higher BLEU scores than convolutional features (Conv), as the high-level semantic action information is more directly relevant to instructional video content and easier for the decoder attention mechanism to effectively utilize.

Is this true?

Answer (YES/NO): NO